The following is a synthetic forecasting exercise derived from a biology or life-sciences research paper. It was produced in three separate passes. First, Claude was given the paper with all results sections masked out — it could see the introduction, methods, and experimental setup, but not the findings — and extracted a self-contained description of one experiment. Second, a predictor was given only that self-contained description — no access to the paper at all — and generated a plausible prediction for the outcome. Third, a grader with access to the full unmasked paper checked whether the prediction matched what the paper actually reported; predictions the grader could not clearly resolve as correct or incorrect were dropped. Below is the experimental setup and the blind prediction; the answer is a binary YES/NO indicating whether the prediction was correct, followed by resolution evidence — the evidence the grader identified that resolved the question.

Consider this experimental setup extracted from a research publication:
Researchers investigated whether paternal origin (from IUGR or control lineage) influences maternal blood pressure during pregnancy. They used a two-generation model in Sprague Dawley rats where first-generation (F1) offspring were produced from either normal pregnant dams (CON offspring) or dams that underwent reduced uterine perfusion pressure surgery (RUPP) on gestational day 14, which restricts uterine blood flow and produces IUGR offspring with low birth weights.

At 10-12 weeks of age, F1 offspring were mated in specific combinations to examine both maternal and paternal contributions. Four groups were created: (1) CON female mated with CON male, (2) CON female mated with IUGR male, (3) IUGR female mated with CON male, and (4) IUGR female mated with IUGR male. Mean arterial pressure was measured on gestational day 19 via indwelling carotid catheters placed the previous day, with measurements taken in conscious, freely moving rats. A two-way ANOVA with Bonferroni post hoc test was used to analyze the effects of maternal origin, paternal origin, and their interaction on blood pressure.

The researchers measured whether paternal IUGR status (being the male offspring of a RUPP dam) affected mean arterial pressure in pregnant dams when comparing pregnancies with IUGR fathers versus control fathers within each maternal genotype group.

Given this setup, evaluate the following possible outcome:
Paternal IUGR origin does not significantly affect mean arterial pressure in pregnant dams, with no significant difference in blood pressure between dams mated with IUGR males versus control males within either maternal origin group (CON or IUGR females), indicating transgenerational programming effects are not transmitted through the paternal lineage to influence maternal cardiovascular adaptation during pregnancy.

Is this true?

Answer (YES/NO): YES